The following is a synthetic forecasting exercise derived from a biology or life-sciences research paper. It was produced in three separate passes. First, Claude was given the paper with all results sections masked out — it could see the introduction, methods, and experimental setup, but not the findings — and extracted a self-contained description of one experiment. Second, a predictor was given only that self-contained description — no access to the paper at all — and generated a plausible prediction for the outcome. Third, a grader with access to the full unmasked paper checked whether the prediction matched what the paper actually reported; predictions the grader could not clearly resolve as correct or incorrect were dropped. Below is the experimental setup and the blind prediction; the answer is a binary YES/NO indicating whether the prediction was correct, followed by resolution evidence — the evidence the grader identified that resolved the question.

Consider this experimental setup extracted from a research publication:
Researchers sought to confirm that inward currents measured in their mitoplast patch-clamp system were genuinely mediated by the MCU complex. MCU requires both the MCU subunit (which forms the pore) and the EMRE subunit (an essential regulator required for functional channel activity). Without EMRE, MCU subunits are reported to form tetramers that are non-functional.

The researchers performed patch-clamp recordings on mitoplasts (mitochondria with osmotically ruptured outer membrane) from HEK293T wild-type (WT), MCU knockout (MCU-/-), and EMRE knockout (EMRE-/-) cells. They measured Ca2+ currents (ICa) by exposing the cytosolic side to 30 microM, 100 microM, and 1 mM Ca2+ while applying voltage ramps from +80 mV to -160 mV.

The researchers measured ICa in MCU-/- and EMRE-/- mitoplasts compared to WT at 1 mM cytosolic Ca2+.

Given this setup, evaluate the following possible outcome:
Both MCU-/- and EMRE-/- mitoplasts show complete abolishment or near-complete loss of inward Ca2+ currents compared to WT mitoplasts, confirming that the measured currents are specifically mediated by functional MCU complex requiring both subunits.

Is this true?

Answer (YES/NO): YES